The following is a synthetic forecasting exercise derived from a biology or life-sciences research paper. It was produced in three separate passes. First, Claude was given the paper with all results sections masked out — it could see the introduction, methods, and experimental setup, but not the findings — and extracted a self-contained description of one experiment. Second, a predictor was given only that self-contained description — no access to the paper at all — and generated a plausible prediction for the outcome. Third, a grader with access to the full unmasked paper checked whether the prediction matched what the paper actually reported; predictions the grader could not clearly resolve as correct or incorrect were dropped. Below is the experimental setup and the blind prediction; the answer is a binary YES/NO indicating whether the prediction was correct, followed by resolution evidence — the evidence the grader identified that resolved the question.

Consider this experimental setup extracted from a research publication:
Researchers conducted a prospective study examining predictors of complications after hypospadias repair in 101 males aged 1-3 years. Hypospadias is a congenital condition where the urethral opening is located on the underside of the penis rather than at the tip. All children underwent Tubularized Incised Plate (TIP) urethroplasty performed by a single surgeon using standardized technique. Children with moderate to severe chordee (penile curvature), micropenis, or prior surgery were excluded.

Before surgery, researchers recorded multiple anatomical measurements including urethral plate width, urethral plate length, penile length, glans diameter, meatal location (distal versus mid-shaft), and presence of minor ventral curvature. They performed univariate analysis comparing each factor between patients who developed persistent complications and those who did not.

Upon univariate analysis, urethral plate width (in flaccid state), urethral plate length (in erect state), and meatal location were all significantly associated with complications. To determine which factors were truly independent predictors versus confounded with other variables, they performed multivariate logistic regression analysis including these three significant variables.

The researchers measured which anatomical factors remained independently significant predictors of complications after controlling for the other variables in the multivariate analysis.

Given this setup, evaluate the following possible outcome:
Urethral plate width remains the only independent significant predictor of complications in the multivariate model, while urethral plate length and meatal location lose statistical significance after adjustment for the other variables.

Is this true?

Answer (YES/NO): NO